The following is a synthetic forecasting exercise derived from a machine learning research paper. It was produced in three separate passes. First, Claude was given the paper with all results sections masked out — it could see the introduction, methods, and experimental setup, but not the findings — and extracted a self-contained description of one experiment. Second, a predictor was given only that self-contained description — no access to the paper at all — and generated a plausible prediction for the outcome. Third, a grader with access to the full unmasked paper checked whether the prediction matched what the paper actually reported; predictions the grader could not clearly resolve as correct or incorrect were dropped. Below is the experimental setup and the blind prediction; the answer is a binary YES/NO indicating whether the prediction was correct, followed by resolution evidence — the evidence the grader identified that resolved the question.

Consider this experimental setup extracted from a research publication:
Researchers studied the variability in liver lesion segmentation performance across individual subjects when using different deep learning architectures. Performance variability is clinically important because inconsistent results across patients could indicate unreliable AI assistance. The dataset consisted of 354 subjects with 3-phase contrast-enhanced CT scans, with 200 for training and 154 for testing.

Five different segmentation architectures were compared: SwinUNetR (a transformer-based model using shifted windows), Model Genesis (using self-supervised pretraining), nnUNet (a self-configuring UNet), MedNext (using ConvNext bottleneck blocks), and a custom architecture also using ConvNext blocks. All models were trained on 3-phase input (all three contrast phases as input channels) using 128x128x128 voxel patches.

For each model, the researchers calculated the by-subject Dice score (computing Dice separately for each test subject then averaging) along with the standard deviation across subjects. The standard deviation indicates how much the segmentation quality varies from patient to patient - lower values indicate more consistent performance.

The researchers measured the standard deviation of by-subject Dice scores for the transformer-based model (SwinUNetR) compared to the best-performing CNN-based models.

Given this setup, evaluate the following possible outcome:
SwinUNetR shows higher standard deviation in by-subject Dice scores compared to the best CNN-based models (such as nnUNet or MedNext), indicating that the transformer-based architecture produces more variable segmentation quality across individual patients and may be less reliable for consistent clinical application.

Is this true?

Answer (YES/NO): YES